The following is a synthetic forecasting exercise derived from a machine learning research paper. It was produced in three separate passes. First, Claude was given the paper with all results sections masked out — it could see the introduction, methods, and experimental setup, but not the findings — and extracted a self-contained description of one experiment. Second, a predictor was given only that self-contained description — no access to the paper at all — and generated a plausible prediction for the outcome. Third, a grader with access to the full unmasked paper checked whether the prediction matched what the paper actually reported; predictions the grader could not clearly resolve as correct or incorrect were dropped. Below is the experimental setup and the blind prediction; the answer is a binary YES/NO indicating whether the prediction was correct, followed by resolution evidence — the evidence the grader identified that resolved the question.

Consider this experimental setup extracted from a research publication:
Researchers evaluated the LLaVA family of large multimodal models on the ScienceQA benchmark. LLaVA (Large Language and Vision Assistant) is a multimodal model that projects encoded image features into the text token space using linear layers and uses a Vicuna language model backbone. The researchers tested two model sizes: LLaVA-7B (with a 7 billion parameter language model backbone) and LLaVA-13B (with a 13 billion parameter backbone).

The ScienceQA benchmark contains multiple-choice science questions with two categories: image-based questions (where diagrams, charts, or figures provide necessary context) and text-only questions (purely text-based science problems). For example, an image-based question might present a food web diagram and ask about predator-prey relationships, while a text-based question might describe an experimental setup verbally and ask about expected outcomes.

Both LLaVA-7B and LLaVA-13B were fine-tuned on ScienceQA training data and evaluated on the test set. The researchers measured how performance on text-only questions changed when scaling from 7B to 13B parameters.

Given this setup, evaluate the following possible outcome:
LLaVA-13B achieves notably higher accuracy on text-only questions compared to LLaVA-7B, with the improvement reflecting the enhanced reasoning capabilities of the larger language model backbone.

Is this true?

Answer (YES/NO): NO